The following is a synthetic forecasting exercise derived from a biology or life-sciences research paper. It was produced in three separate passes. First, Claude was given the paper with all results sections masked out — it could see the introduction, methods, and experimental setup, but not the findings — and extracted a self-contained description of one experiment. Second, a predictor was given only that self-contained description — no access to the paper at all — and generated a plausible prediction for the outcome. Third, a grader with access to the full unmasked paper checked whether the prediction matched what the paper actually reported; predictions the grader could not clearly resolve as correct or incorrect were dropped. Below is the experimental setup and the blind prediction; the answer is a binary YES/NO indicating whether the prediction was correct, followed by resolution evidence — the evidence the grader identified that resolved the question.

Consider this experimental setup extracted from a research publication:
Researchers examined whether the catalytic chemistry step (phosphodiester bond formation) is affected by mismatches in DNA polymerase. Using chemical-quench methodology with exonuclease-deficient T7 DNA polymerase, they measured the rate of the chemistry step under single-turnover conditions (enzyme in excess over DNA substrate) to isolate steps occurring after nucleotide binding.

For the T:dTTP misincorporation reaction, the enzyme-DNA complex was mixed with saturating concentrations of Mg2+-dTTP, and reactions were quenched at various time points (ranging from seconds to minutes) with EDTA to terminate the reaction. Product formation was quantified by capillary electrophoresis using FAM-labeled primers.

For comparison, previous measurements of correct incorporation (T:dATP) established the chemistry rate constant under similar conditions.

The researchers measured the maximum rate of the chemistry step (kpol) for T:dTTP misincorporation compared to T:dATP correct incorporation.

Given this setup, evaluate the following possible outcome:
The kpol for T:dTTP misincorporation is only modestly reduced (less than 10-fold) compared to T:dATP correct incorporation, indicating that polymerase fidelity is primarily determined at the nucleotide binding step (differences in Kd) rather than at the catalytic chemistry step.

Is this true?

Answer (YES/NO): NO